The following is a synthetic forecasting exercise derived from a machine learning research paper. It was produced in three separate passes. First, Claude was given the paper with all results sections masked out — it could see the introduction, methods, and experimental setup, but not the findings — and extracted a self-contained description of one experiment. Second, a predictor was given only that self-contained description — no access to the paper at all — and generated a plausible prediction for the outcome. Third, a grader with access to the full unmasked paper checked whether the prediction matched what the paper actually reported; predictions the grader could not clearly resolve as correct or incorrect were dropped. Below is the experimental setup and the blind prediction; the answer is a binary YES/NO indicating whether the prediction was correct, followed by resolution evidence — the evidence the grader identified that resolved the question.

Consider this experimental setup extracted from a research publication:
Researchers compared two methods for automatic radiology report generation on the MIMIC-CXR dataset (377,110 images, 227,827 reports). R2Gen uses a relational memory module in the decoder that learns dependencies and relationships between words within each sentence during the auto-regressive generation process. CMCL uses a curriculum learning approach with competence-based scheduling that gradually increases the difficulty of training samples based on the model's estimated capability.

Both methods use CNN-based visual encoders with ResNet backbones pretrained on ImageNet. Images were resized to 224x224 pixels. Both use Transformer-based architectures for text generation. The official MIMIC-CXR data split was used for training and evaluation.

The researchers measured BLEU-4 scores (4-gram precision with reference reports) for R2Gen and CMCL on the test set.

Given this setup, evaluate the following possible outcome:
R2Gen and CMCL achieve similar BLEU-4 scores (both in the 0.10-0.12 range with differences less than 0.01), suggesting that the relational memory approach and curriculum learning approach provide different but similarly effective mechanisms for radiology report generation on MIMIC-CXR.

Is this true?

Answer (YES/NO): NO